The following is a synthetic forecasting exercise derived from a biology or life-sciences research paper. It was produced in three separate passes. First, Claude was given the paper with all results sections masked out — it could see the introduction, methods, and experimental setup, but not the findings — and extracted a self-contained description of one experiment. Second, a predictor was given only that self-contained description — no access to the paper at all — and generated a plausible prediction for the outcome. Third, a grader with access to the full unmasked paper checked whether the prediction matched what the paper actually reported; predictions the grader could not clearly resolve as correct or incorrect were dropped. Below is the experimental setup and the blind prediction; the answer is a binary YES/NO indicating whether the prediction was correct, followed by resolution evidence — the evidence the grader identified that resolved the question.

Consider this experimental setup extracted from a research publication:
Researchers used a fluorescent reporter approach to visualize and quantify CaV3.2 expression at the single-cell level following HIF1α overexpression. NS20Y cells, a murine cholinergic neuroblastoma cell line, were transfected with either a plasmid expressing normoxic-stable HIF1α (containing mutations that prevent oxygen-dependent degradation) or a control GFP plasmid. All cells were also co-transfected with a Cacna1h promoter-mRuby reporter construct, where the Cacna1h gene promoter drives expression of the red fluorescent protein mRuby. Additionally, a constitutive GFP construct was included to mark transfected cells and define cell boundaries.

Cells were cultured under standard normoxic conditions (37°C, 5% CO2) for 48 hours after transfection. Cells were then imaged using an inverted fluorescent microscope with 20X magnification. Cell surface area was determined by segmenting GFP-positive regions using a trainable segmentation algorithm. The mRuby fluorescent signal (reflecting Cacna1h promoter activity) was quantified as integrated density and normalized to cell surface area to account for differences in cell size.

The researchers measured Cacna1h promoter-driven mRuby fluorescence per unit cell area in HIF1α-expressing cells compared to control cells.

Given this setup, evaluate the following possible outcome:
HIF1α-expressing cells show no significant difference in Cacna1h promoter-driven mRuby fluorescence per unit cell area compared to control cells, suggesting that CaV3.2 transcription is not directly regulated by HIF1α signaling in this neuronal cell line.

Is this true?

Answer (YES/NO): NO